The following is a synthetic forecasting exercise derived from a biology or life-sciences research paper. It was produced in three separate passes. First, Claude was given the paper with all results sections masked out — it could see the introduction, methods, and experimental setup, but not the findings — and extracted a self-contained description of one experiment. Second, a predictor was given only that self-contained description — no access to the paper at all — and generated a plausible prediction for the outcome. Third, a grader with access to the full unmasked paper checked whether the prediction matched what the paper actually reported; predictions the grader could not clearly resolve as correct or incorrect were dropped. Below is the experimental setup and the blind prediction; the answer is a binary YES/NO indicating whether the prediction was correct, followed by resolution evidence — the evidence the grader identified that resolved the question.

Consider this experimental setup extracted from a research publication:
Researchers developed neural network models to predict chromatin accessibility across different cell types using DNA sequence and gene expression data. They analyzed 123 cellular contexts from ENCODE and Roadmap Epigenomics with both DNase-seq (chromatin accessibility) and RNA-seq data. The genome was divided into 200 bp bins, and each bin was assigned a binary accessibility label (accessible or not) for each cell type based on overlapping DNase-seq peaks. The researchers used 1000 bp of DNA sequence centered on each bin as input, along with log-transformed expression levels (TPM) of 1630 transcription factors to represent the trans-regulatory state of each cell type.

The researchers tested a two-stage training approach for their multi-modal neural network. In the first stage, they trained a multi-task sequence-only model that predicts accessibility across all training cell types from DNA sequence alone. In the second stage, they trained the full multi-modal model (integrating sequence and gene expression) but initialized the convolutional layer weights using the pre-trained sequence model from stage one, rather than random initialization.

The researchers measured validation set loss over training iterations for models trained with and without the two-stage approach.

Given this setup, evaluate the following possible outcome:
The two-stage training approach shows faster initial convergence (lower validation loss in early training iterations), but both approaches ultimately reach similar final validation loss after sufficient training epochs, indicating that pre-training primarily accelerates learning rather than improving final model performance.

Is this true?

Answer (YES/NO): NO